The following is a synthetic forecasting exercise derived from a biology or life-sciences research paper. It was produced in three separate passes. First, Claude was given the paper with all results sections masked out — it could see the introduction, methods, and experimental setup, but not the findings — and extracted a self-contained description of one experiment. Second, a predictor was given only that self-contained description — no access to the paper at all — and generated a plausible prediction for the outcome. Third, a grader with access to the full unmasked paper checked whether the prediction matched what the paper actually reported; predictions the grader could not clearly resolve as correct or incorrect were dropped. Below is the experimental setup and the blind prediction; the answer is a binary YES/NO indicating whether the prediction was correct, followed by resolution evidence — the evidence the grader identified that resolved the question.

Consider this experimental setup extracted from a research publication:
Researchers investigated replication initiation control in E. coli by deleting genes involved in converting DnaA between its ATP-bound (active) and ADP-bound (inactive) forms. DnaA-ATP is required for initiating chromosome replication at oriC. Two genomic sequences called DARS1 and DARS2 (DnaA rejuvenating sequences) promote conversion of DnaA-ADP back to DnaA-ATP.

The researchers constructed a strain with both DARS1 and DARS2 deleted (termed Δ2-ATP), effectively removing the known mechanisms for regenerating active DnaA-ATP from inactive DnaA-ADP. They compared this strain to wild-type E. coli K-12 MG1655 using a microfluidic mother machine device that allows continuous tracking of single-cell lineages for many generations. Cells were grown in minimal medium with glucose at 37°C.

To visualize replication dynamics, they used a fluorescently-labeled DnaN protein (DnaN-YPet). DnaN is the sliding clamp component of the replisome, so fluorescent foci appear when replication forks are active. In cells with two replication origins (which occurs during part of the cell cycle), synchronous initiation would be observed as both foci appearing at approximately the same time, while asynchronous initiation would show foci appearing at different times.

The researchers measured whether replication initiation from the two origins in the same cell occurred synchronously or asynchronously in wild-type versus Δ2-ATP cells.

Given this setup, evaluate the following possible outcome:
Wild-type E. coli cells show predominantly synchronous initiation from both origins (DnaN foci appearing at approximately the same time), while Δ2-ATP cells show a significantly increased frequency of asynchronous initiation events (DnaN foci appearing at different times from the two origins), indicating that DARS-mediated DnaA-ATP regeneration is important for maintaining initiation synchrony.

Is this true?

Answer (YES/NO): YES